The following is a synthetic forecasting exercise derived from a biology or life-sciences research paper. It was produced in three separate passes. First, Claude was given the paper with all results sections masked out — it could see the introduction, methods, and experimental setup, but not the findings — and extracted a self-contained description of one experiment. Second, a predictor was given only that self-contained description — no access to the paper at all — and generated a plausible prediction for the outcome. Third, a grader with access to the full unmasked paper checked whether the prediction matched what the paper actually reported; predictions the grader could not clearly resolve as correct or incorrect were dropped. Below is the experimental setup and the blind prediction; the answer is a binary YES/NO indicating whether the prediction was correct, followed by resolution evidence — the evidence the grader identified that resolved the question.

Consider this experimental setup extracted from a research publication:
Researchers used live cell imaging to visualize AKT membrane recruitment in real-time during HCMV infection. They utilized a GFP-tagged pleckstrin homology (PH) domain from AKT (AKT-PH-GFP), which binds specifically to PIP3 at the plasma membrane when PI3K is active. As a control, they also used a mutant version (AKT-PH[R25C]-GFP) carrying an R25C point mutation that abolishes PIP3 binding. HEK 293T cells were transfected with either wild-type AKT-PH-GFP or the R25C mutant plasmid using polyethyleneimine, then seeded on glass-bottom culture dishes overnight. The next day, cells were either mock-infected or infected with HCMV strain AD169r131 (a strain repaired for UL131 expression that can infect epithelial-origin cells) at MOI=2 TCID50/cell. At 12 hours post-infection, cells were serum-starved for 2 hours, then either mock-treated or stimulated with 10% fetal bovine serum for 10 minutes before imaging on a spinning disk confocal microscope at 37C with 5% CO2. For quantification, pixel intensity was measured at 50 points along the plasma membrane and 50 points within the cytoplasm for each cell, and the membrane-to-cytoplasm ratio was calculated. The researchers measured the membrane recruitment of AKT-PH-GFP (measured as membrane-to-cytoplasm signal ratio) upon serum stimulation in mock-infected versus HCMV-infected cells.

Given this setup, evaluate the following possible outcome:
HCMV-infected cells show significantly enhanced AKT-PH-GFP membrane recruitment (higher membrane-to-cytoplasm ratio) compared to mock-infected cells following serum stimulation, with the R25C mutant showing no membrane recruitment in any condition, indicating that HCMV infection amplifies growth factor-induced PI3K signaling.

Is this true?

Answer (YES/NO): NO